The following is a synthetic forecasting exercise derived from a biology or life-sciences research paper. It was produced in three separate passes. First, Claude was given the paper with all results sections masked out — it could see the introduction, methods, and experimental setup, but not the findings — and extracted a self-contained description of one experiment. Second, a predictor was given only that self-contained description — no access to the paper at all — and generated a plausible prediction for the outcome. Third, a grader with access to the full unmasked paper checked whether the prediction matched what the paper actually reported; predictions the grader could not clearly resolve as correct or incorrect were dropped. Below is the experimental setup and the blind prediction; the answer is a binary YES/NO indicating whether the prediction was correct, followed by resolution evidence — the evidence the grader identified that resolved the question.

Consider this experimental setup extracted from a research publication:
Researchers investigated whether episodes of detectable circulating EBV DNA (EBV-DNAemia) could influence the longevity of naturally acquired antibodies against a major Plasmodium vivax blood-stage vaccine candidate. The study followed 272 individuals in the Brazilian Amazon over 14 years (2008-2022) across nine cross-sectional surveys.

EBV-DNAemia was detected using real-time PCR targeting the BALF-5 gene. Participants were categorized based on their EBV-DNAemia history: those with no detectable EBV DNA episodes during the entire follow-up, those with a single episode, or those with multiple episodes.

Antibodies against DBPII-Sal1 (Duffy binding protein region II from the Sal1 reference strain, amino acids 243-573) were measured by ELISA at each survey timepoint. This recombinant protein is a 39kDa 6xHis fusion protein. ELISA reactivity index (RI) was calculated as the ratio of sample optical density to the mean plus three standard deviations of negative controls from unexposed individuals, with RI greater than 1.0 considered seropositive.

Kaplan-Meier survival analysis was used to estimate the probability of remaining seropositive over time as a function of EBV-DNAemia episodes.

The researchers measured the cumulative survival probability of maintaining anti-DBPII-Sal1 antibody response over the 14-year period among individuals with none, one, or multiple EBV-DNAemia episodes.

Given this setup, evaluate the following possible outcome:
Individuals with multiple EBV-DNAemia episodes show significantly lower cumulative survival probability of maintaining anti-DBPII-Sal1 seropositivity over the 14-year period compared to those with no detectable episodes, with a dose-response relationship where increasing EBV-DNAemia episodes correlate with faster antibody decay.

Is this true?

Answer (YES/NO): NO